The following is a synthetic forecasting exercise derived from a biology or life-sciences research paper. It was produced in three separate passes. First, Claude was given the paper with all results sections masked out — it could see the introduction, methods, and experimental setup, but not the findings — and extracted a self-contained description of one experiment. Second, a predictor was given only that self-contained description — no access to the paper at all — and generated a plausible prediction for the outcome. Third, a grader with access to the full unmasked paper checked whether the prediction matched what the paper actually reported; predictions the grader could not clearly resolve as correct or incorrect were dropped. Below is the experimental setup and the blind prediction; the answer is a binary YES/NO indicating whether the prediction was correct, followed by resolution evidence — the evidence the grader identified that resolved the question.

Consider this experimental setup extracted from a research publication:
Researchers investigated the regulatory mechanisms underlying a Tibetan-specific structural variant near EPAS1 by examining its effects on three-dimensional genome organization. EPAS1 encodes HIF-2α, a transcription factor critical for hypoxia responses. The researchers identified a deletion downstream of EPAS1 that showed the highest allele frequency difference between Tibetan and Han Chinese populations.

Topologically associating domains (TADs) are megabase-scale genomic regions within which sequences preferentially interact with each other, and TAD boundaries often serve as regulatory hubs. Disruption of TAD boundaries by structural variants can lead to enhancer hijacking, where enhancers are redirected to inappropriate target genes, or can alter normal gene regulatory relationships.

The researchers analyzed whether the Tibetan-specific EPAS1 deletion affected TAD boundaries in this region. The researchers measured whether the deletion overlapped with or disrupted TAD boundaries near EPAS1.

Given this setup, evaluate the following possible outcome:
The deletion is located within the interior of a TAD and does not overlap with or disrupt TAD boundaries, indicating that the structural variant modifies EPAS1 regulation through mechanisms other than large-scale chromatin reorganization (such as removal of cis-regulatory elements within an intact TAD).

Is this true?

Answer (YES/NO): NO